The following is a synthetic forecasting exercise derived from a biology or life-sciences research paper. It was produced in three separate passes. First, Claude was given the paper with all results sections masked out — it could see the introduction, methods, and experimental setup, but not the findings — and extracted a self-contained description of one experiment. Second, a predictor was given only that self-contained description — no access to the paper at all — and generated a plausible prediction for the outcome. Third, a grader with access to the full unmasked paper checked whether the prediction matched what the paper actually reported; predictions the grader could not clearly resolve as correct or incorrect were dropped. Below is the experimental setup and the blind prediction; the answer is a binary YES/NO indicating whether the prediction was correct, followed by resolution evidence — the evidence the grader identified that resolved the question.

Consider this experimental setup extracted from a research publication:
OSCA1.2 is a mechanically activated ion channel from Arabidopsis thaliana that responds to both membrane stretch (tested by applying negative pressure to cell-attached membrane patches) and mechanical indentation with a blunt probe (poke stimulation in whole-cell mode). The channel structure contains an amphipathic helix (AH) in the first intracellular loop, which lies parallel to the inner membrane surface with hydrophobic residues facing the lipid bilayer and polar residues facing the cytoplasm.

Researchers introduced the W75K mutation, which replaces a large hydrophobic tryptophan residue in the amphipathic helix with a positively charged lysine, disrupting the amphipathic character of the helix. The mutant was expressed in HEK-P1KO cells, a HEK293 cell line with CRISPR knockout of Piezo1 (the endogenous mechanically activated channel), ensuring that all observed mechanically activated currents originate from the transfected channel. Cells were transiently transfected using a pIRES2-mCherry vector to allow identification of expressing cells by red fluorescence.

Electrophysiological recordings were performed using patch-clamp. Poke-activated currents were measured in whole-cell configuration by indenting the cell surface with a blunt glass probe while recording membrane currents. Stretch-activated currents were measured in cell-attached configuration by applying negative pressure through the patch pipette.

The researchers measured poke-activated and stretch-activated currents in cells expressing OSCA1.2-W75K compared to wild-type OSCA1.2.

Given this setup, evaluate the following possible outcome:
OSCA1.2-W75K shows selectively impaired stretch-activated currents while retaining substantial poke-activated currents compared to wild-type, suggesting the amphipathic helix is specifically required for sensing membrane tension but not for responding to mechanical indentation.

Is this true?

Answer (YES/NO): NO